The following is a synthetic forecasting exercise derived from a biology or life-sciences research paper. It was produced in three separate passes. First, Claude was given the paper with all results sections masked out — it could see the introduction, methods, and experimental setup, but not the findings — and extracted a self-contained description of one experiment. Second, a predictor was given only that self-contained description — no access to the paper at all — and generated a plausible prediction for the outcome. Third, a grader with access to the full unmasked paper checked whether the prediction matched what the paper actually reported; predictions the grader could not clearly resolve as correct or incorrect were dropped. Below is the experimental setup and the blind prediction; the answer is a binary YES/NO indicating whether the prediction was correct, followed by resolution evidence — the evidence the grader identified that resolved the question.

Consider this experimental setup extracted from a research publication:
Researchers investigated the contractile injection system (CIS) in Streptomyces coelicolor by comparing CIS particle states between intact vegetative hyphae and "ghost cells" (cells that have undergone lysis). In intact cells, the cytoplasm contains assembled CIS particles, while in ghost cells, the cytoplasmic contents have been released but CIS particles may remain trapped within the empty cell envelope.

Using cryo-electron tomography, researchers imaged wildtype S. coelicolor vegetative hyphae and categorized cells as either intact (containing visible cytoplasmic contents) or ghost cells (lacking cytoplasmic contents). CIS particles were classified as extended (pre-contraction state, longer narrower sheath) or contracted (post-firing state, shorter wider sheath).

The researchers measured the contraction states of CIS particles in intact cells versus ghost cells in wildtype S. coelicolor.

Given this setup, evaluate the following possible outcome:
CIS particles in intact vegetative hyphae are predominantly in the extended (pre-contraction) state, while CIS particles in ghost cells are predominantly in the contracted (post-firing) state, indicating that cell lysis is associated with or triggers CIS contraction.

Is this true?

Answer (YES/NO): YES